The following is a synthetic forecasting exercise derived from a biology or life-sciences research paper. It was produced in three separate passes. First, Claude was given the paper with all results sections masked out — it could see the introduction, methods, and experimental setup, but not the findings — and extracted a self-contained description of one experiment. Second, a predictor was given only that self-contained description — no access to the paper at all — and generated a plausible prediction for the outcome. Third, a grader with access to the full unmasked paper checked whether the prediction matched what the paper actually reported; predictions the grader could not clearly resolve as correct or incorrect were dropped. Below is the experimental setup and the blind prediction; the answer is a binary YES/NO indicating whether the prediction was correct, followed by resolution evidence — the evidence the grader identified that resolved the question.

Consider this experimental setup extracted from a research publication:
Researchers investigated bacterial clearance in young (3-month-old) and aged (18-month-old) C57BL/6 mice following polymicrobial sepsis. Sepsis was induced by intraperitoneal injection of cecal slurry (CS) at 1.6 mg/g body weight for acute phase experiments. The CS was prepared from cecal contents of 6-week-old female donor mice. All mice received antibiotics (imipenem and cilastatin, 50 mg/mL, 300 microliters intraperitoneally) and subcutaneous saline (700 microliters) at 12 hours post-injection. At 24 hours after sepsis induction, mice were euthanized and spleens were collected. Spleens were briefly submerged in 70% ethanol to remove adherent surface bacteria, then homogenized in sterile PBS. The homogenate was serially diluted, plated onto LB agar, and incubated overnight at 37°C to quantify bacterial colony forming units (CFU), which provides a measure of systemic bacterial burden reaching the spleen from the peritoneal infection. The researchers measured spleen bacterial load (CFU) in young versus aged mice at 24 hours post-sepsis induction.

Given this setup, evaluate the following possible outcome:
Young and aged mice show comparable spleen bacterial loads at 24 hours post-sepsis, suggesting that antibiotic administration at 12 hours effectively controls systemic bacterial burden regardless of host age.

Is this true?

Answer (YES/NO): YES